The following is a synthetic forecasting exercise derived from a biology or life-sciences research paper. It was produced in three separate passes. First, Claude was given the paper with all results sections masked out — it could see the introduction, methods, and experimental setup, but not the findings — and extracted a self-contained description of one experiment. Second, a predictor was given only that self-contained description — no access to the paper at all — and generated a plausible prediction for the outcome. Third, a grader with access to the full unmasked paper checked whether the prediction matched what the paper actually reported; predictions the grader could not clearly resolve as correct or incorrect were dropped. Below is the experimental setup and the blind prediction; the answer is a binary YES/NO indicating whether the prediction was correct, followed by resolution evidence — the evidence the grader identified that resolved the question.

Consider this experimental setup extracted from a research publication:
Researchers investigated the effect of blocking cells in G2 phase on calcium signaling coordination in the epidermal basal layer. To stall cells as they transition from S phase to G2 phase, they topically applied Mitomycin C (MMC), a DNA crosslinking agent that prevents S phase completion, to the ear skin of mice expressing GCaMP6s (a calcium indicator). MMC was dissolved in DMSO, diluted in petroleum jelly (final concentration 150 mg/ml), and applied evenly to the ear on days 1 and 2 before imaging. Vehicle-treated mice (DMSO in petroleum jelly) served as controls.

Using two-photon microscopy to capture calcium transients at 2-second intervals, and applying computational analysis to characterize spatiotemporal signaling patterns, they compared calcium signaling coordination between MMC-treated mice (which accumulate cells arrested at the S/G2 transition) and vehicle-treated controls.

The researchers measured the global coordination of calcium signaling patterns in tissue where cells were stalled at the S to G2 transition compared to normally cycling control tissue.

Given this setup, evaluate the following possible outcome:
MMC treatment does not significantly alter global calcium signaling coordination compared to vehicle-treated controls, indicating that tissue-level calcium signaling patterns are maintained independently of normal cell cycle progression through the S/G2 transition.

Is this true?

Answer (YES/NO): YES